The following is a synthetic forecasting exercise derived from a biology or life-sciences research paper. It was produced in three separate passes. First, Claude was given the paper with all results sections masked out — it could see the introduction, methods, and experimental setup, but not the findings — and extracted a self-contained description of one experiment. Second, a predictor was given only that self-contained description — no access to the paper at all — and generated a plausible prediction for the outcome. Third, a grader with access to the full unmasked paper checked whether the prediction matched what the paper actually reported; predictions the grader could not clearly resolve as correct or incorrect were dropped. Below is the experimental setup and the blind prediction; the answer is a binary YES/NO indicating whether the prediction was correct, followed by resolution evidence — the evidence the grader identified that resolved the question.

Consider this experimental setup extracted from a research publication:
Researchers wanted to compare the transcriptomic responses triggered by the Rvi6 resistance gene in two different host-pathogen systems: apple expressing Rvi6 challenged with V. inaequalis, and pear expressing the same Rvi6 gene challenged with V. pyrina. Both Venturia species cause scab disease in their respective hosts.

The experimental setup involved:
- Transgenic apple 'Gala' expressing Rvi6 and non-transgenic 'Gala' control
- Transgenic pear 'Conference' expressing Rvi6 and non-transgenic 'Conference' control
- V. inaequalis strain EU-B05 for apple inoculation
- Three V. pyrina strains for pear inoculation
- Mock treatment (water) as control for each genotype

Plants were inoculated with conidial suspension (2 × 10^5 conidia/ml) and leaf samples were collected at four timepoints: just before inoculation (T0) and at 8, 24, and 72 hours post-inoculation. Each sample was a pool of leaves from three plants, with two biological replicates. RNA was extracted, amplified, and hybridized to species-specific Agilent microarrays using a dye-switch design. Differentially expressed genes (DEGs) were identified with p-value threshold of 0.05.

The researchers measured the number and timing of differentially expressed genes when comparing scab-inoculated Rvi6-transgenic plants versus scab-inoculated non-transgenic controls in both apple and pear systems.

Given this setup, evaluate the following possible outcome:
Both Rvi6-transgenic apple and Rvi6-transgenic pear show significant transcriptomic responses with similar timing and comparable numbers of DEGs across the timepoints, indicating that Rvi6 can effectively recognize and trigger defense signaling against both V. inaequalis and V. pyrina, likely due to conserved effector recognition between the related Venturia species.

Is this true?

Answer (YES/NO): YES